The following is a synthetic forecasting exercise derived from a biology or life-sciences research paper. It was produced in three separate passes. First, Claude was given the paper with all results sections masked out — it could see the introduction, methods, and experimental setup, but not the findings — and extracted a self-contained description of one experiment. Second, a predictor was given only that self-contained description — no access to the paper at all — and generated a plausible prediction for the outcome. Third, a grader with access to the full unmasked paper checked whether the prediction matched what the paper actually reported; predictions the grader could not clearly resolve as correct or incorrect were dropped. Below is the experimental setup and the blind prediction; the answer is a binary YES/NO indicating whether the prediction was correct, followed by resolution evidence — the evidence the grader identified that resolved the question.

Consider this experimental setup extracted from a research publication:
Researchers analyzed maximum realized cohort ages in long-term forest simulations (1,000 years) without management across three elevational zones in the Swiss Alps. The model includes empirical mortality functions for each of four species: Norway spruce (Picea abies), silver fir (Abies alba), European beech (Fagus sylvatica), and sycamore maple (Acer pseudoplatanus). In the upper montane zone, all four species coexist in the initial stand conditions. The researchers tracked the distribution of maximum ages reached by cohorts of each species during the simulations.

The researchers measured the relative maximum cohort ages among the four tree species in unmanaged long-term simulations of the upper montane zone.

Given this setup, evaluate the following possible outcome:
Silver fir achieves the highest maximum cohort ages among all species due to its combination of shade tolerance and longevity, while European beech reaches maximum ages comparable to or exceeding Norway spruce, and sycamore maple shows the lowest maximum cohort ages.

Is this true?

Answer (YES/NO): NO